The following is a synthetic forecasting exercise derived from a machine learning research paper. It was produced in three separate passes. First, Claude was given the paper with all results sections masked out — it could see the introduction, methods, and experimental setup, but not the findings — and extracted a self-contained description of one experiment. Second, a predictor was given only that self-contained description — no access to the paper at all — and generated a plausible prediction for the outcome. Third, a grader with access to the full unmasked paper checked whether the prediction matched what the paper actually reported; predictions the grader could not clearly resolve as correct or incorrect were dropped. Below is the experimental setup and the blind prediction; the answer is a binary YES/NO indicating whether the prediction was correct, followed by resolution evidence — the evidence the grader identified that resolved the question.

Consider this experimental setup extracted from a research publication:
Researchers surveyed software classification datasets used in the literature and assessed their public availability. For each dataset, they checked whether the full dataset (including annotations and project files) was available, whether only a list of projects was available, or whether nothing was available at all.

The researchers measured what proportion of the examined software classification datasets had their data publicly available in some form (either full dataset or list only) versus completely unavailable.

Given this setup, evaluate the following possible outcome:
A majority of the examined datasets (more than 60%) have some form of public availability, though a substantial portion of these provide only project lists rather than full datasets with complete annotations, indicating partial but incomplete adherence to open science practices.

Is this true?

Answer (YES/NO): YES